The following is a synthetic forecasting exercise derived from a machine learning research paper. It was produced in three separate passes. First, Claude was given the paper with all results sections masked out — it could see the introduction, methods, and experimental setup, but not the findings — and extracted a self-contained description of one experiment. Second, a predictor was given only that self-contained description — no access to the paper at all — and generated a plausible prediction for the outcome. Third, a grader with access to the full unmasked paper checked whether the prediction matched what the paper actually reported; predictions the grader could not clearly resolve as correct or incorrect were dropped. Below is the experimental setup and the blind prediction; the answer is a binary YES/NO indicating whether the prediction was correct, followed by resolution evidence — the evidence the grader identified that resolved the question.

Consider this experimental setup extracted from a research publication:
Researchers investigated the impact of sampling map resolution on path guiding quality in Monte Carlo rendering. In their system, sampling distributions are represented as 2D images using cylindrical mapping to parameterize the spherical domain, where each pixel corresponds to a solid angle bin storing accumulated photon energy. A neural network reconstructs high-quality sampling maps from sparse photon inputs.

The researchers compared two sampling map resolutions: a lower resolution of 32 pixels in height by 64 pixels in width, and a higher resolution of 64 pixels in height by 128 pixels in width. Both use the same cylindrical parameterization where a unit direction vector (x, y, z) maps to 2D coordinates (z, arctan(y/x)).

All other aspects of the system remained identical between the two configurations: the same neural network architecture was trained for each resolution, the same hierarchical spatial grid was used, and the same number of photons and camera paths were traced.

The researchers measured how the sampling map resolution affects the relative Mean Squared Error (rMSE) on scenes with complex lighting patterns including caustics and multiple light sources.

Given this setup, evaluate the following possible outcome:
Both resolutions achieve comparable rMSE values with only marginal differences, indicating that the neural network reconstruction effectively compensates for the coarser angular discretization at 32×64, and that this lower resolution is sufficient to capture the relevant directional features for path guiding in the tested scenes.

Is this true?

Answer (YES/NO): NO